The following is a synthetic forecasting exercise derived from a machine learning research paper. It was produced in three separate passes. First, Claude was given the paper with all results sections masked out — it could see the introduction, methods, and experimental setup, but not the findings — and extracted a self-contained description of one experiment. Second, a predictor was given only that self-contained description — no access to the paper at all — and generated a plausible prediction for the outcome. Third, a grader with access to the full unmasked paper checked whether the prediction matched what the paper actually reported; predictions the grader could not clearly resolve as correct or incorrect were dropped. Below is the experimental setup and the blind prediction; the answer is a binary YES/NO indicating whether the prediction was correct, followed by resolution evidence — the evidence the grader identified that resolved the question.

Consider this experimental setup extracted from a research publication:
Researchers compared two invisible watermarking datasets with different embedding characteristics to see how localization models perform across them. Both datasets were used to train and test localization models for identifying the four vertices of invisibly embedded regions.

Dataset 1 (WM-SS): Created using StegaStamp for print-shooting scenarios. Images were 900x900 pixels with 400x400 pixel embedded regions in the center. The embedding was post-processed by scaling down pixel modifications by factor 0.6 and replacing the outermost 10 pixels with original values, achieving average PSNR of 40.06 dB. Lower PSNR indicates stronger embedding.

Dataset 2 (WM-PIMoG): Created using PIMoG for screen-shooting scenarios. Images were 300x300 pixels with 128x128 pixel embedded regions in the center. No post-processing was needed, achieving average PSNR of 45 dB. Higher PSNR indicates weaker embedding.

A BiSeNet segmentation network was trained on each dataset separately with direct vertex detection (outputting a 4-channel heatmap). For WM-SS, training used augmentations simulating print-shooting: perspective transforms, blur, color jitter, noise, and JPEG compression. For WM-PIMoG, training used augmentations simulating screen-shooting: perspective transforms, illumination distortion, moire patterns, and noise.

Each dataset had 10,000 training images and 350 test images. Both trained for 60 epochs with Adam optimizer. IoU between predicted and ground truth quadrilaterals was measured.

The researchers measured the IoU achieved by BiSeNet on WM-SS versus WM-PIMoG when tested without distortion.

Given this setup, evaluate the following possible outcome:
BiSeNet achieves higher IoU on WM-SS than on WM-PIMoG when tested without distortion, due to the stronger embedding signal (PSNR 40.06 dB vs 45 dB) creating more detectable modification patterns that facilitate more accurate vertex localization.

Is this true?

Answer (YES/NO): YES